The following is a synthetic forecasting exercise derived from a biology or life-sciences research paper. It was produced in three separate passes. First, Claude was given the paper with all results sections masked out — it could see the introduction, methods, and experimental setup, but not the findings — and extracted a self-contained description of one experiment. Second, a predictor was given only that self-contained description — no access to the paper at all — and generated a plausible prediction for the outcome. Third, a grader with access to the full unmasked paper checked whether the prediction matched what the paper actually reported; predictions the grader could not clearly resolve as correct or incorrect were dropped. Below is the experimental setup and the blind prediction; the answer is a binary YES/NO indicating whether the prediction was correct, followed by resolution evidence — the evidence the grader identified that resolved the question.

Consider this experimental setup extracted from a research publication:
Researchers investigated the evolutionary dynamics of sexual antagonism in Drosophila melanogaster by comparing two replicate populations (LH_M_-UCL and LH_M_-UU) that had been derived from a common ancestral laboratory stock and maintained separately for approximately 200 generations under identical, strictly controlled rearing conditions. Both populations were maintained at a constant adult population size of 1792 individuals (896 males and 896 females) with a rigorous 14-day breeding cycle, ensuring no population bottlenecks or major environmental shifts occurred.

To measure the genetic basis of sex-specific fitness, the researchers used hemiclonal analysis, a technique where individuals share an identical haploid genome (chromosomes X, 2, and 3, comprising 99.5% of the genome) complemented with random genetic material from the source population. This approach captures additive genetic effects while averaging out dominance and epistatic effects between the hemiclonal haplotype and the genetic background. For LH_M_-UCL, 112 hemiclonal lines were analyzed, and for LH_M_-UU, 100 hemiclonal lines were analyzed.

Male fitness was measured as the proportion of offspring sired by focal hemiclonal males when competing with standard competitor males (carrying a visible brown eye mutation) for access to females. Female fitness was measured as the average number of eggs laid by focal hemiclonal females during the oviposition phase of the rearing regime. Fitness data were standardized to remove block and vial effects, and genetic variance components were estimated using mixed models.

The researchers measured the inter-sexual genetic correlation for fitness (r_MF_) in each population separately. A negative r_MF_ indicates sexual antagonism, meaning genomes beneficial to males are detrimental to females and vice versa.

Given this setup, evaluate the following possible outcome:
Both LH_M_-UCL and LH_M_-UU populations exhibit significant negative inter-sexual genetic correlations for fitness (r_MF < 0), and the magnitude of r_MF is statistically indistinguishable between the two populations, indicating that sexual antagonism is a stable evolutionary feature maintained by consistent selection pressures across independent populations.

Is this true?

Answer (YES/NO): NO